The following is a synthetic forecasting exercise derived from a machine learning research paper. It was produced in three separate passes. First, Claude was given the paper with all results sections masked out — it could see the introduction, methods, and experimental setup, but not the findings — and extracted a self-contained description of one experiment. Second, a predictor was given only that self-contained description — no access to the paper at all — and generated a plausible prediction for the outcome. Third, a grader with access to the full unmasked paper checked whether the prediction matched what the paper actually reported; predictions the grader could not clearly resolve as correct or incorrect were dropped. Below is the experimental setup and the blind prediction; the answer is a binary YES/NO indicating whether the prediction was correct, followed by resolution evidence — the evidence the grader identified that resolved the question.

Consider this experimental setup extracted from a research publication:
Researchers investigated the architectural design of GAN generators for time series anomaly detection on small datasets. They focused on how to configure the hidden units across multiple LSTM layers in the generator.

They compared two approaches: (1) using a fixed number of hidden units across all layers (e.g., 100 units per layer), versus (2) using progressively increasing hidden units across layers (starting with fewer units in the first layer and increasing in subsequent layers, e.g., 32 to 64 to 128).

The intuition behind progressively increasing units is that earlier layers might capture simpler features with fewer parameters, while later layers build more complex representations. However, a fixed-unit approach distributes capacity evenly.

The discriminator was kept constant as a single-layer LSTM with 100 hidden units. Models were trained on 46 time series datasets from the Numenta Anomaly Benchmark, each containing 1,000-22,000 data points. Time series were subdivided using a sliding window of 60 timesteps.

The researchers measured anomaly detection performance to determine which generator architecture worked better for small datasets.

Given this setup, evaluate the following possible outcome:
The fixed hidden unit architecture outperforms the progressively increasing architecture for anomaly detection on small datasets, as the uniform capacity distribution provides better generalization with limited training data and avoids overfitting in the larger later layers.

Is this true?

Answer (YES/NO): NO